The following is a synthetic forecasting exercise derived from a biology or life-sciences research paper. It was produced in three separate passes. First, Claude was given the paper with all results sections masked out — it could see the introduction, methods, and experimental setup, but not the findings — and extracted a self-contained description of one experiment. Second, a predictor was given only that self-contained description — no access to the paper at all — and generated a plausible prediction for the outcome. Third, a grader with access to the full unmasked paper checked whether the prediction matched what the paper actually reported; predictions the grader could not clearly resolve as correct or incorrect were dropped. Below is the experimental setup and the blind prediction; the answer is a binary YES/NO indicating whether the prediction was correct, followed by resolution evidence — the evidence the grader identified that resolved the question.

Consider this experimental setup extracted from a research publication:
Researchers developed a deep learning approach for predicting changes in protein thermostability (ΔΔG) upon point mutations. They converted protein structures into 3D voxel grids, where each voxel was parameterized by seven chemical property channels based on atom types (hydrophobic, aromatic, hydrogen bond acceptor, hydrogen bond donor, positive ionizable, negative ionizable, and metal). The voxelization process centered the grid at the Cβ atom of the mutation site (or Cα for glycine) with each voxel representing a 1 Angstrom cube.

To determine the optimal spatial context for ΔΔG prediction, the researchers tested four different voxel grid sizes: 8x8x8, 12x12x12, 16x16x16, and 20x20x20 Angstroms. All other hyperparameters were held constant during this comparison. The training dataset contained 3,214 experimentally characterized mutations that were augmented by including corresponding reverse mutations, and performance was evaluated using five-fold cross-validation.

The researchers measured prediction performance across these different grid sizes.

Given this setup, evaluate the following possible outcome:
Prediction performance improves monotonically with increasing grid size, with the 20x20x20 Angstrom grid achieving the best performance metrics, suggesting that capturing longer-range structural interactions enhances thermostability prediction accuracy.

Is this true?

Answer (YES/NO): NO